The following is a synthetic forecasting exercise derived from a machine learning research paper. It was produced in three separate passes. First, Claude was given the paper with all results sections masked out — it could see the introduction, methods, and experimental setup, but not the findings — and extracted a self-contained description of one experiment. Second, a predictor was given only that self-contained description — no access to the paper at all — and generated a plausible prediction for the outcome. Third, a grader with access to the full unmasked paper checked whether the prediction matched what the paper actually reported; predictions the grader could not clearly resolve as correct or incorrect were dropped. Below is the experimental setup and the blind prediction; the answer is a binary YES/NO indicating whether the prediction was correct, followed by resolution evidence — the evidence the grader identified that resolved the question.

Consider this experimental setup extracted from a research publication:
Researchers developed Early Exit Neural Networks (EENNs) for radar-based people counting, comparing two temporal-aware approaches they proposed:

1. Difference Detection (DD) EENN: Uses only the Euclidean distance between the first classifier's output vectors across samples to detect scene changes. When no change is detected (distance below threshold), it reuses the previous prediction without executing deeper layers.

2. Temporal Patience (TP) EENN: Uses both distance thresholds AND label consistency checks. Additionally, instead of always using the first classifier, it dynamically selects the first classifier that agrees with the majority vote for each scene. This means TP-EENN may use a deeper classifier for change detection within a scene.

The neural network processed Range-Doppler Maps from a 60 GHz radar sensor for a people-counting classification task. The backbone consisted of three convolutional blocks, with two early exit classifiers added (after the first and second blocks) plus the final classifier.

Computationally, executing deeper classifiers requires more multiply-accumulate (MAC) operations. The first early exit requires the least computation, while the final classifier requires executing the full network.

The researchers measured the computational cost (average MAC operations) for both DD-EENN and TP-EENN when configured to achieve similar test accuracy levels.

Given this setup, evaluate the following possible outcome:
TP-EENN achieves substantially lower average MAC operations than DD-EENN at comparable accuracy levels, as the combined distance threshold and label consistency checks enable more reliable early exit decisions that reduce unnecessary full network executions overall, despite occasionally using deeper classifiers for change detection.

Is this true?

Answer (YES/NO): NO